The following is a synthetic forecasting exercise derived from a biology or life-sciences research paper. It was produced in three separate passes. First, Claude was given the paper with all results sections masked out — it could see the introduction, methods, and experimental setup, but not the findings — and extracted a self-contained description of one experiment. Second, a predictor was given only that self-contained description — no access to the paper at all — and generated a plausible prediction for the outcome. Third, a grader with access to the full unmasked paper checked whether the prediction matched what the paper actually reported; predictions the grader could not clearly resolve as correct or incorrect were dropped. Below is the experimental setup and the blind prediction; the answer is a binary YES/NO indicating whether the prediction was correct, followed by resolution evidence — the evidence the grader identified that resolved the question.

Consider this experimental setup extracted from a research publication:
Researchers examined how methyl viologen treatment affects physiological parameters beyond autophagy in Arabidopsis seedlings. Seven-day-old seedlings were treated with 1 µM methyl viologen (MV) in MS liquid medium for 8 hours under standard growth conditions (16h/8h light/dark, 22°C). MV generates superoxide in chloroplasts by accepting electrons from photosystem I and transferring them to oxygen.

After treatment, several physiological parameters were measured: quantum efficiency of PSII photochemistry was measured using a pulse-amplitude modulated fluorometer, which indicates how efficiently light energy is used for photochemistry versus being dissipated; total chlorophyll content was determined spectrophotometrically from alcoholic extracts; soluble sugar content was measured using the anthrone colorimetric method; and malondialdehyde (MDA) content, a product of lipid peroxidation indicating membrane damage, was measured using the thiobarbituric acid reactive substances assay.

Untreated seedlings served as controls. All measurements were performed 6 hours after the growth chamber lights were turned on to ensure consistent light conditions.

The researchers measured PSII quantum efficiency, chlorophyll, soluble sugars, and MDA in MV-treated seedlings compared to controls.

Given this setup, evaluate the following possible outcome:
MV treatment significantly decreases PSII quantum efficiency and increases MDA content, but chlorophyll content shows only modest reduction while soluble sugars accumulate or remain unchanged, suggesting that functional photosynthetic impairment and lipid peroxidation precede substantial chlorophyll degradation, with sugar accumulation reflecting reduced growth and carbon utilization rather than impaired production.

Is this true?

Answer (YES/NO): NO